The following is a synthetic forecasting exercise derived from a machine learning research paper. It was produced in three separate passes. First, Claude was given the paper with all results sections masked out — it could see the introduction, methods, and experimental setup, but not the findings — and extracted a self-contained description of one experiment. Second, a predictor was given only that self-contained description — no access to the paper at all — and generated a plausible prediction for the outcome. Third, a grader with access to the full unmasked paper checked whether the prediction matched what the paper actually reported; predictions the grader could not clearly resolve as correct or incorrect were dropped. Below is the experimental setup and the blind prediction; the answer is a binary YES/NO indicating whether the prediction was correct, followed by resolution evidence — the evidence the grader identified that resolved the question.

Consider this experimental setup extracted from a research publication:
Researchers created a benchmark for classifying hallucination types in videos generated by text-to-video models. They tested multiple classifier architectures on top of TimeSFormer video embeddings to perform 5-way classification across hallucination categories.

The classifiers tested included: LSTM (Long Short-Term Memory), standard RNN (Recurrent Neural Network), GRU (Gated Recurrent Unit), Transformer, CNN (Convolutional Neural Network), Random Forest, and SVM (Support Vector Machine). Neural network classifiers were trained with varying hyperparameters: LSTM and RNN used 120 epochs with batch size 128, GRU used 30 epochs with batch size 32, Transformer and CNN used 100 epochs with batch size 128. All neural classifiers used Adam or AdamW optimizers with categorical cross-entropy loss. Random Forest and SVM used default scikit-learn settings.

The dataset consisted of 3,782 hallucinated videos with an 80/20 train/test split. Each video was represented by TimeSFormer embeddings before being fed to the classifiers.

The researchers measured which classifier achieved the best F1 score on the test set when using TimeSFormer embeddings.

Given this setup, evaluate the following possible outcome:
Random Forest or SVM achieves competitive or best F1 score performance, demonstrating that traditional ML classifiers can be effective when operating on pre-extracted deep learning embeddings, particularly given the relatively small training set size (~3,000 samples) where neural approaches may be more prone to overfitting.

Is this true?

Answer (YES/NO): NO